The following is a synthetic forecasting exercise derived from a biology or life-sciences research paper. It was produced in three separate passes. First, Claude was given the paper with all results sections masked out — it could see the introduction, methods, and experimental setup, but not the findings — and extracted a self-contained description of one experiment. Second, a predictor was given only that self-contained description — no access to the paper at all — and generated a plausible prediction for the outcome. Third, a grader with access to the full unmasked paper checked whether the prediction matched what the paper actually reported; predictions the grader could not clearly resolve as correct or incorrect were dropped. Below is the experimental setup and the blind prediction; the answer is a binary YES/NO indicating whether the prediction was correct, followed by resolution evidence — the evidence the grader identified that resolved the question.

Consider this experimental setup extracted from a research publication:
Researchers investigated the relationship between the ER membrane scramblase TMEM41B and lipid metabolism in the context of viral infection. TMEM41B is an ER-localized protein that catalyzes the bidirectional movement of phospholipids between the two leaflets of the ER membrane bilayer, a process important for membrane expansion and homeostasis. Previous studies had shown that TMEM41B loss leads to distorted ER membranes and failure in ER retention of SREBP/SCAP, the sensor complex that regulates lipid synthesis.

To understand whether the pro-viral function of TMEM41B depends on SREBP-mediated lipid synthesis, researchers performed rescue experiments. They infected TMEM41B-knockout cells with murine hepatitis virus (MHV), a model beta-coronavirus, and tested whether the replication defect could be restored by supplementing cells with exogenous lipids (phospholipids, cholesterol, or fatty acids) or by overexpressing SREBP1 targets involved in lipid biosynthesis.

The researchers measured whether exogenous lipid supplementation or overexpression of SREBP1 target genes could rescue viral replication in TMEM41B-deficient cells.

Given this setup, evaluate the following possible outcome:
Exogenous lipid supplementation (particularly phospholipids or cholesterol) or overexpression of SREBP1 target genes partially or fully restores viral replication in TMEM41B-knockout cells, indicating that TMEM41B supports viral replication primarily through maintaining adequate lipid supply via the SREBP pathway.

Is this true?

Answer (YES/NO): NO